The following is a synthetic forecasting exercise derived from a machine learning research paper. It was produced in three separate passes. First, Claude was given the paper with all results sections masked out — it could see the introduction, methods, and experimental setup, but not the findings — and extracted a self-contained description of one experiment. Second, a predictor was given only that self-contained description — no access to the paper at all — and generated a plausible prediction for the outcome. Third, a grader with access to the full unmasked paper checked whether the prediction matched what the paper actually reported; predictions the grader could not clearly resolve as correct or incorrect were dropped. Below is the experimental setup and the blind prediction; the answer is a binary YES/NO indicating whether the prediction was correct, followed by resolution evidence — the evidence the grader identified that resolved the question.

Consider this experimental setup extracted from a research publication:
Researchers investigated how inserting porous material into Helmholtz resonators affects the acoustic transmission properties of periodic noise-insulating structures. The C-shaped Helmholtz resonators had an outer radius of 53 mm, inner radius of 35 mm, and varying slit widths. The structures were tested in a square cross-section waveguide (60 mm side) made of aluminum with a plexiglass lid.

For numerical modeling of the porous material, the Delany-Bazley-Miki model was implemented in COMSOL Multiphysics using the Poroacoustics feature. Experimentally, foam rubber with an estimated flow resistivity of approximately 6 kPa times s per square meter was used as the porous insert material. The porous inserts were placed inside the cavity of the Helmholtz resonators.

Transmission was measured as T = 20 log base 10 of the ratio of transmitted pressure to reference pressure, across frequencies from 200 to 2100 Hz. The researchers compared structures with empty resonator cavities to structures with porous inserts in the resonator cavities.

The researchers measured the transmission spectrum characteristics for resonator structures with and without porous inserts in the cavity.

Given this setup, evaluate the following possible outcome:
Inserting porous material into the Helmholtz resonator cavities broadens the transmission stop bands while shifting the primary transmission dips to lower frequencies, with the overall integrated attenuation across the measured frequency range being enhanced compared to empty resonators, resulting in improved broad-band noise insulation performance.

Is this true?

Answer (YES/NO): NO